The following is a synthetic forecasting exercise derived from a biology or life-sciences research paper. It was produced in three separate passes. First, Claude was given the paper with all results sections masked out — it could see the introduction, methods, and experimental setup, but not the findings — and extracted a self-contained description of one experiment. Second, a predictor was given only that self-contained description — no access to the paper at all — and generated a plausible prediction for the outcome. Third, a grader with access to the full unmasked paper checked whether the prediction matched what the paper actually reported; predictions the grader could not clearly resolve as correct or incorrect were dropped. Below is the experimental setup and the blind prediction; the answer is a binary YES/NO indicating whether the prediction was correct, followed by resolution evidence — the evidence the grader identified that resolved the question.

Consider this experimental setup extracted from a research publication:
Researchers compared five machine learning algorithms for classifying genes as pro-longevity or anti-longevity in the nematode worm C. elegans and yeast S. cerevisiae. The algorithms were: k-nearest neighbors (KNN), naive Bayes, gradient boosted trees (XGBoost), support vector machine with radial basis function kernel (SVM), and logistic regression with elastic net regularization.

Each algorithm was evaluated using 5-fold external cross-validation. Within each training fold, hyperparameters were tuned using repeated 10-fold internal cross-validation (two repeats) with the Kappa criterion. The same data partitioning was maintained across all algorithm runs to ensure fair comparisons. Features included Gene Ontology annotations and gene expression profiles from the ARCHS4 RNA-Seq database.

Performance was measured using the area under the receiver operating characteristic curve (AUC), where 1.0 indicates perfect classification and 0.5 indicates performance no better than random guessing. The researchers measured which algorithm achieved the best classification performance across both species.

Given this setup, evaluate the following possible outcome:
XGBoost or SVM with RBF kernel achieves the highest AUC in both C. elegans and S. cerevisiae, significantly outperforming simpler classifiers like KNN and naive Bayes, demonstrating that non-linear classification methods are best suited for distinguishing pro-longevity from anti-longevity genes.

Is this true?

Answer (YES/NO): NO